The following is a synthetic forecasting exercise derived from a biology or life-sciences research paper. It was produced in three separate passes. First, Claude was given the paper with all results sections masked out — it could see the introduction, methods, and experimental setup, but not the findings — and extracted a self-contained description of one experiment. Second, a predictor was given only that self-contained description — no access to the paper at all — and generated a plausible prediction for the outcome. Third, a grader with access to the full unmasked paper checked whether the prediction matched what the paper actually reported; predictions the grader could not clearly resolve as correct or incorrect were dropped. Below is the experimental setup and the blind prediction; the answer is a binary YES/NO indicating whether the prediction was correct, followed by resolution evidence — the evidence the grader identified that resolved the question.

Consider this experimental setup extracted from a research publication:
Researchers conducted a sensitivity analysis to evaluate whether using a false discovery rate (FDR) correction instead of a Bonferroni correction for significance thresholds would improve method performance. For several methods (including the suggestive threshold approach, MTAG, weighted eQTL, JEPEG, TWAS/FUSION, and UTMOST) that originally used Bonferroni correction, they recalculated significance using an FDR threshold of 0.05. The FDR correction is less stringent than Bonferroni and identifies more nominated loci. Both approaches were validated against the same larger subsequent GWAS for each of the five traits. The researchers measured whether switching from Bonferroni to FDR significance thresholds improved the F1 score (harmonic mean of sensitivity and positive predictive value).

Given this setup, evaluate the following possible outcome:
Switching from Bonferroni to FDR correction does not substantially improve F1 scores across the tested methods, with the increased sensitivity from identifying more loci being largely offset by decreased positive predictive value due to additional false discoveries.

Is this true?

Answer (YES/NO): YES